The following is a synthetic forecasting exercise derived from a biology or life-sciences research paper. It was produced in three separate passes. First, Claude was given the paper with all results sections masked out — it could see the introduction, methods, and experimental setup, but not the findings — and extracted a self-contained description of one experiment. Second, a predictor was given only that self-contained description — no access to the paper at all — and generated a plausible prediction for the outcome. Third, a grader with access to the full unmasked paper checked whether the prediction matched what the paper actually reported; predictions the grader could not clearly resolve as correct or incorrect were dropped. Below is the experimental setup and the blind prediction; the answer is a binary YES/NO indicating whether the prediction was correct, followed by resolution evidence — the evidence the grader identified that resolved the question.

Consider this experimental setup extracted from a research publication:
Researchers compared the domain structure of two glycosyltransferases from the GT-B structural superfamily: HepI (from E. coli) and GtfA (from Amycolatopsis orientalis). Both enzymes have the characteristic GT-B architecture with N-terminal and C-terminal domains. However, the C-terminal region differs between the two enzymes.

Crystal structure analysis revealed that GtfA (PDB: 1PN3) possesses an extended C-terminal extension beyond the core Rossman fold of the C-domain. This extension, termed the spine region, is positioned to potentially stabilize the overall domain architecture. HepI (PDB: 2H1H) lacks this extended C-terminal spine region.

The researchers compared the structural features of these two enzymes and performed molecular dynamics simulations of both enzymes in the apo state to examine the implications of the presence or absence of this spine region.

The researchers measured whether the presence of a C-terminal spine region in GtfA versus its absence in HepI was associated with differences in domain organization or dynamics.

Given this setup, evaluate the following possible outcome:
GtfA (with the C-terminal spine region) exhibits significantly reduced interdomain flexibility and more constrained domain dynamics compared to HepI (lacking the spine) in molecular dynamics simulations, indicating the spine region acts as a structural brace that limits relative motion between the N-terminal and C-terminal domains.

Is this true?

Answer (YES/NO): NO